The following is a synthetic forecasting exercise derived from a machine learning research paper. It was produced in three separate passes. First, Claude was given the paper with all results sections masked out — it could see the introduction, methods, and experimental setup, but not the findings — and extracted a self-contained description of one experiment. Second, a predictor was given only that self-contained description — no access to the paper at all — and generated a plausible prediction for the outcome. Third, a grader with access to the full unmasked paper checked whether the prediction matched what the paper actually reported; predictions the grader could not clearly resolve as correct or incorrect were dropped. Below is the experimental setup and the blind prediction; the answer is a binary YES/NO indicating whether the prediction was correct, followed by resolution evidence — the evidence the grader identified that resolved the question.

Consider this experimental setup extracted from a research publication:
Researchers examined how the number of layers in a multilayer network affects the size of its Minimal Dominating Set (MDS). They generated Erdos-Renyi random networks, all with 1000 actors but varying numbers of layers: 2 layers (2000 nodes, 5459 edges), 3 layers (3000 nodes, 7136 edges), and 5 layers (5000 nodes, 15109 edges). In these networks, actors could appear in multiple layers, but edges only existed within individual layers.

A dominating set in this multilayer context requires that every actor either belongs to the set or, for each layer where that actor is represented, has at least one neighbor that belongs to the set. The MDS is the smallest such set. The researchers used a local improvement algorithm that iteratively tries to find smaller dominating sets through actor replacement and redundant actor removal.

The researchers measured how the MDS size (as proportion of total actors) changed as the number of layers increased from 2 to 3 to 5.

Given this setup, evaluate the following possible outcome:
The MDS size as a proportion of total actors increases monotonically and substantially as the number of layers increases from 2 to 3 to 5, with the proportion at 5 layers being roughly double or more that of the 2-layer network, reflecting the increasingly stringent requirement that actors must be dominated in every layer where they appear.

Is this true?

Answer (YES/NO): NO